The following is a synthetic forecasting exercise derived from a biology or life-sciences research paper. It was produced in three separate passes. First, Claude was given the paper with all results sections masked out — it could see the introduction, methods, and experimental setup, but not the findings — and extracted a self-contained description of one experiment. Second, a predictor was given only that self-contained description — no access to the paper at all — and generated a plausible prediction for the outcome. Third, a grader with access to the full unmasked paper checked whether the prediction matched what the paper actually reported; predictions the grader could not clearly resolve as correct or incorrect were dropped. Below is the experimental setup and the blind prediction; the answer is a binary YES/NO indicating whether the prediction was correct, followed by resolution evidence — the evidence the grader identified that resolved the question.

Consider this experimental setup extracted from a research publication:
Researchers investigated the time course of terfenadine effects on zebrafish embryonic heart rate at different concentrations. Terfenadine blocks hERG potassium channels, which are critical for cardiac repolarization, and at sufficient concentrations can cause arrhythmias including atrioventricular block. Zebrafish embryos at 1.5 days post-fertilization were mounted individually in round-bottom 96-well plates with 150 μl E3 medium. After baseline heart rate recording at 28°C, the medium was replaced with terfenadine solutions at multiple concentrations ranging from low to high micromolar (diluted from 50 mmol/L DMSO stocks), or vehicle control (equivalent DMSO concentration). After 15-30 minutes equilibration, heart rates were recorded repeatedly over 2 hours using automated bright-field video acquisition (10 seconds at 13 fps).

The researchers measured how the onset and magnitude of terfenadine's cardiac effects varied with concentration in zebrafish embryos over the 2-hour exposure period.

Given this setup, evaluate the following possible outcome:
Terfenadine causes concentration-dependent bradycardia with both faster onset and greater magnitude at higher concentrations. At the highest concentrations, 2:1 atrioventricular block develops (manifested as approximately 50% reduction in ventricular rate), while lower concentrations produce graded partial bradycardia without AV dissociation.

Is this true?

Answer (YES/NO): NO